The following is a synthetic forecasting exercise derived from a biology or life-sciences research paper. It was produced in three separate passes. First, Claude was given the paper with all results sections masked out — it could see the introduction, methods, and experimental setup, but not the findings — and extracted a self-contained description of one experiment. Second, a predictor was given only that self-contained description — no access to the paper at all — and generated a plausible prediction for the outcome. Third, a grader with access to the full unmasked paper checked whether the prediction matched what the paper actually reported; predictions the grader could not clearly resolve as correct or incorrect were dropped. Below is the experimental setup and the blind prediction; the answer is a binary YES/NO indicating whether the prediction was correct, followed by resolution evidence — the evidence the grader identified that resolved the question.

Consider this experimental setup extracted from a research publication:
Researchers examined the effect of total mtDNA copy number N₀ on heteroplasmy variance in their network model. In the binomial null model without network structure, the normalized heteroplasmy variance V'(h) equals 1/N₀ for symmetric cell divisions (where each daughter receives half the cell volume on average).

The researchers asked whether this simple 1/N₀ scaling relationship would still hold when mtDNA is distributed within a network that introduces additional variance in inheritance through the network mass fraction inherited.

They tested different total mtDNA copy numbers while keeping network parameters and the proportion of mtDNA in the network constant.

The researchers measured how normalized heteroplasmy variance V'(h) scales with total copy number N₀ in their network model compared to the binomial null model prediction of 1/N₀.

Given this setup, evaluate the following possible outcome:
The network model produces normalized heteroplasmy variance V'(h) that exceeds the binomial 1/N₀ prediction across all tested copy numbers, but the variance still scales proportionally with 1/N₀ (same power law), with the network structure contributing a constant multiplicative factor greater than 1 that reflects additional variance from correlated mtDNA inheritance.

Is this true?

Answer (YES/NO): NO